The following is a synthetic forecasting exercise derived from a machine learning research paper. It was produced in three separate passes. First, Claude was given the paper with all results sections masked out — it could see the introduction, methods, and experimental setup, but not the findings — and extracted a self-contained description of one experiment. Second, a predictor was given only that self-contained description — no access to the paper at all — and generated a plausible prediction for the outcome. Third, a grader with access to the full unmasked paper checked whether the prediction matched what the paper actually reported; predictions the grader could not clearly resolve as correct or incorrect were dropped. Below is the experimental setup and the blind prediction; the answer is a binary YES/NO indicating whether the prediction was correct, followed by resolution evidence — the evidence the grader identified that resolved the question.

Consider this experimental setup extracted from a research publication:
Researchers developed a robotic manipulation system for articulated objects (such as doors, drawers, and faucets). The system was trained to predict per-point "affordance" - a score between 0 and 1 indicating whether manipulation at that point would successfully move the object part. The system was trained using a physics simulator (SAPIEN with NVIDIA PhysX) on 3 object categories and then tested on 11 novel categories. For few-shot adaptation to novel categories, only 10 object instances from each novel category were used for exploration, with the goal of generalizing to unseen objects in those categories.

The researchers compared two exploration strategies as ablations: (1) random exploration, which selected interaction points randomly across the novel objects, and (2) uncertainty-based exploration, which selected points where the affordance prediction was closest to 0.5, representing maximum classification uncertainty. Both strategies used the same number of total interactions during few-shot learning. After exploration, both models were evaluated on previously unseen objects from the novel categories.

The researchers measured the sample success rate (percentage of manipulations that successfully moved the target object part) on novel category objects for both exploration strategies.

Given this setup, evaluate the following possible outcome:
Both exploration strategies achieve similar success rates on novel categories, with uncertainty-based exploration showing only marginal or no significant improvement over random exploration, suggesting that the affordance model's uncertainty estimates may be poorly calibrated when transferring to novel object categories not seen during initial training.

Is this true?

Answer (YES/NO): YES